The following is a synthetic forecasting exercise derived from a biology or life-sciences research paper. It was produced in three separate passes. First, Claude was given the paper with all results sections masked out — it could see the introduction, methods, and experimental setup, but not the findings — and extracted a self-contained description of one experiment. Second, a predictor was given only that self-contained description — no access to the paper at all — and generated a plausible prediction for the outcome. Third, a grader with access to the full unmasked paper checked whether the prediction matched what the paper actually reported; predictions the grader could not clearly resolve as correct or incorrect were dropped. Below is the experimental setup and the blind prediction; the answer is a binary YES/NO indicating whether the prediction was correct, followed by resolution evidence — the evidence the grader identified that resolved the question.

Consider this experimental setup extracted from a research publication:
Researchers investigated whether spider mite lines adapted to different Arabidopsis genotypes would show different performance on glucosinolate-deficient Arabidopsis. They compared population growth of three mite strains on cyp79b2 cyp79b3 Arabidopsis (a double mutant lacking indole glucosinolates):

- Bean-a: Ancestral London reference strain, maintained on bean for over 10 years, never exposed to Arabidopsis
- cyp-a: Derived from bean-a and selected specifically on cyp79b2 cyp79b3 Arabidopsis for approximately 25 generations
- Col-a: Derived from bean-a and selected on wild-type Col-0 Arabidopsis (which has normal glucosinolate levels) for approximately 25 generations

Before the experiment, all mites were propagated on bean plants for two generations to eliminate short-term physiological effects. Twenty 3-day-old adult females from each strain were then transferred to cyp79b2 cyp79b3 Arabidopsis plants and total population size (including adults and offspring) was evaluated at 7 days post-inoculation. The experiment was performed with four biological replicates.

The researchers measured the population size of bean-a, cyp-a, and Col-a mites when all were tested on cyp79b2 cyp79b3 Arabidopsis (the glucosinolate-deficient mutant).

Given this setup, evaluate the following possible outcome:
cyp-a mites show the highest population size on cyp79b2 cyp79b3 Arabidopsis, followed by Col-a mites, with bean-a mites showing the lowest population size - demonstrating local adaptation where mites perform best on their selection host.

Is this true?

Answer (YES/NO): NO